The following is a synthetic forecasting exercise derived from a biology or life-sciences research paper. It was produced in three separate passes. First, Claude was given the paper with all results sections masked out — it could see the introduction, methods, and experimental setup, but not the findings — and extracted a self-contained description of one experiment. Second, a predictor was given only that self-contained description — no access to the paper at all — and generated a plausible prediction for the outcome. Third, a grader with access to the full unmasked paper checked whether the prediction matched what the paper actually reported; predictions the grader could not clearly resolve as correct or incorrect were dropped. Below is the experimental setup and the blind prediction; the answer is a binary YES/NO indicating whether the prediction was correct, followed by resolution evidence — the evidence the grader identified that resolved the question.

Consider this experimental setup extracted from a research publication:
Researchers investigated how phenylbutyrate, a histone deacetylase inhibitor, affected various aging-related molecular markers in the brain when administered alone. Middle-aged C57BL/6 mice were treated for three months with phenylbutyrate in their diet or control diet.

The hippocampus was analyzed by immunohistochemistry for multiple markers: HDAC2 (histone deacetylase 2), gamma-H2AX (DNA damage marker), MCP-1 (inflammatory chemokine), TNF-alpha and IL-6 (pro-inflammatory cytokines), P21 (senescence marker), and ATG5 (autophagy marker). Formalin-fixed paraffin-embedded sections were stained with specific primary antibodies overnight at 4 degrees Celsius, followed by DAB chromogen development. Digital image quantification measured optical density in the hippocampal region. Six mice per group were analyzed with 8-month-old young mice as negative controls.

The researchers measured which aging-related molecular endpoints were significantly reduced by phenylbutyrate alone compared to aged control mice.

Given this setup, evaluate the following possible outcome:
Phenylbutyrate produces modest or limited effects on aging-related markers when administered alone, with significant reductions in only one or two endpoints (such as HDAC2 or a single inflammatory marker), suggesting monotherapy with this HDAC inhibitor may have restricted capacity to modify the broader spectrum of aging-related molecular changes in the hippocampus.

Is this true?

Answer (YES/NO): YES